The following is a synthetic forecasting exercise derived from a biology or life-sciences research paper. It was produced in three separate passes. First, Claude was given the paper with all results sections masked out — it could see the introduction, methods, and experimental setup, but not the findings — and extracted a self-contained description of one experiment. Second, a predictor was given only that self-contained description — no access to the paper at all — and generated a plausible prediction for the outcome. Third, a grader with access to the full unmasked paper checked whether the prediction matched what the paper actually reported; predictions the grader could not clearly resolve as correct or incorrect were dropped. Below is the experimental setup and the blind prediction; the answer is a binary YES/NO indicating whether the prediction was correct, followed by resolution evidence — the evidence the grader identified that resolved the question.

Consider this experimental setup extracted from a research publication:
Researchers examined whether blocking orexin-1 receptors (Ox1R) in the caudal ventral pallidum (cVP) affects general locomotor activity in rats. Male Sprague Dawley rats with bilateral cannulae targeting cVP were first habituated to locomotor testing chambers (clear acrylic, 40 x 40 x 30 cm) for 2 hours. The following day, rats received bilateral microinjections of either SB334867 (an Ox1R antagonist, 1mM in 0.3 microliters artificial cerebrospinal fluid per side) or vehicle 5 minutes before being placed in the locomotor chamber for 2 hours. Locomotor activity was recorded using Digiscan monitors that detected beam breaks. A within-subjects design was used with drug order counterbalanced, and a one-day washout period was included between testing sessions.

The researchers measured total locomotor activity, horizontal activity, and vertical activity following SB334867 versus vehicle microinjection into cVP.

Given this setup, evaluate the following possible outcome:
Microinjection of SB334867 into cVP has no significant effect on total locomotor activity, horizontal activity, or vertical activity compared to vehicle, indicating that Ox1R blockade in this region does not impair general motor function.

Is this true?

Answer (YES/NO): YES